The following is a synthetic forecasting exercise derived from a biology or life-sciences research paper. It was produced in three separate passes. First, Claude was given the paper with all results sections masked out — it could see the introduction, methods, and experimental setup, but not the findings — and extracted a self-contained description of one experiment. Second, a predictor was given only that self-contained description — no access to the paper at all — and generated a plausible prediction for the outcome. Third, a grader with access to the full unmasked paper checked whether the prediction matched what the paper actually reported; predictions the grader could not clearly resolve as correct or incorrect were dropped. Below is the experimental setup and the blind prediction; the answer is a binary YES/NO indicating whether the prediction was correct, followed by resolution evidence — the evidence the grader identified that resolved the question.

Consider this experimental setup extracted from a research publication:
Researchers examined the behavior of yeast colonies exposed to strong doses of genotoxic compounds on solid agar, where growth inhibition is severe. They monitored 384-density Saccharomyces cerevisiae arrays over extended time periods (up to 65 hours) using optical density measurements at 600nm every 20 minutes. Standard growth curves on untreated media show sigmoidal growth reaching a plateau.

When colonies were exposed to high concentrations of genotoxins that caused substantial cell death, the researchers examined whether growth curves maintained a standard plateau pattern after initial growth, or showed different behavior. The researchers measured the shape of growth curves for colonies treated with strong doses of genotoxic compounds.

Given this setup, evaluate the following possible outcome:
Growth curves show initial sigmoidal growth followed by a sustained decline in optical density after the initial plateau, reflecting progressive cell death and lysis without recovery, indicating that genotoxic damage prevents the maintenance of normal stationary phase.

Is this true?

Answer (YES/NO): NO